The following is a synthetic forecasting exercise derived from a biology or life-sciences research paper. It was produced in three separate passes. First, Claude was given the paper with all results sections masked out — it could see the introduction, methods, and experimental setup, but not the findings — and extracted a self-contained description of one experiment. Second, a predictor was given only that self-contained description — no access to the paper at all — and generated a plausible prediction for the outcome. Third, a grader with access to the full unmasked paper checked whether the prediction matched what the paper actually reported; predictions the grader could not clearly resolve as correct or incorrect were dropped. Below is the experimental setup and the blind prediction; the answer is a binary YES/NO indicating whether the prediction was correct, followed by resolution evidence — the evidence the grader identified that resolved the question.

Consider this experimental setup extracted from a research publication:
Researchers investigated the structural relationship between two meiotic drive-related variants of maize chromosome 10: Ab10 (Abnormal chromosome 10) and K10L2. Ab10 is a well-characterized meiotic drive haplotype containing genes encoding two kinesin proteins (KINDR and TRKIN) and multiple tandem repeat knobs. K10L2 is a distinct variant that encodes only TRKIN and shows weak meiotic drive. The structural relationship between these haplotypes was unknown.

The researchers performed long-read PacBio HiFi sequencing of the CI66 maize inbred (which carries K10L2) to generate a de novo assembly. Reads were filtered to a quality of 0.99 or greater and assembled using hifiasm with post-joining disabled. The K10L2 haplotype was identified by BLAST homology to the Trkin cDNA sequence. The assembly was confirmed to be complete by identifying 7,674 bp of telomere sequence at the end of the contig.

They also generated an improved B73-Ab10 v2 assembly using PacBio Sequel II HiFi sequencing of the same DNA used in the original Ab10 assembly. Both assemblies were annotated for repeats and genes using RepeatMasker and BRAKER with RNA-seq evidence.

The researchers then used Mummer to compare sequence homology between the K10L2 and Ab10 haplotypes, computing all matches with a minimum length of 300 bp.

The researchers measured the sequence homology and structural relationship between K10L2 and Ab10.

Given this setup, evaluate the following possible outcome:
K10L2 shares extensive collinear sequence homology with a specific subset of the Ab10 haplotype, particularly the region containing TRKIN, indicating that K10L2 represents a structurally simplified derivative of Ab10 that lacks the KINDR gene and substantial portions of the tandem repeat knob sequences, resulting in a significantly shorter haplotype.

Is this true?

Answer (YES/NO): NO